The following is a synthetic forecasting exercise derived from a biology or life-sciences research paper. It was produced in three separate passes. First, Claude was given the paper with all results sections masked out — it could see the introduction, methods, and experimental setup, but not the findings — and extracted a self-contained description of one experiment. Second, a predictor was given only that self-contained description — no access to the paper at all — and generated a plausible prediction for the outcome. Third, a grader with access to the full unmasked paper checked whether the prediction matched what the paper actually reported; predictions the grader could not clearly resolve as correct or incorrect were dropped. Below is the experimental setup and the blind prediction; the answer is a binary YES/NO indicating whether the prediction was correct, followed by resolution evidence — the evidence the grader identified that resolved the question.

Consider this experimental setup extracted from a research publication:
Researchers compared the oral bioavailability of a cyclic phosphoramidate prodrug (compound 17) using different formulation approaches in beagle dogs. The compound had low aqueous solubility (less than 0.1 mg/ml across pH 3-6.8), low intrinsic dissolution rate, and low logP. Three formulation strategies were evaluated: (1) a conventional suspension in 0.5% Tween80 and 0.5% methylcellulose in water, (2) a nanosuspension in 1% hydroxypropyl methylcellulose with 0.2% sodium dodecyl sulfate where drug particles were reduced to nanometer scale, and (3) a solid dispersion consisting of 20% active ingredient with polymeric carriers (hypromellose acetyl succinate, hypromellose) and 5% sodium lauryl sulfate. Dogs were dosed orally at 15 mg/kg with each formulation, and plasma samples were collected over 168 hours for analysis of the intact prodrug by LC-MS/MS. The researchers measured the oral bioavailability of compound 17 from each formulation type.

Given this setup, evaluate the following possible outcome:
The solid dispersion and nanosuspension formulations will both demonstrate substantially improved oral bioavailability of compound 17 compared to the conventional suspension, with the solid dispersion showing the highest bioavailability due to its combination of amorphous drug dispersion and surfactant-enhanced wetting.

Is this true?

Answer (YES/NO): NO